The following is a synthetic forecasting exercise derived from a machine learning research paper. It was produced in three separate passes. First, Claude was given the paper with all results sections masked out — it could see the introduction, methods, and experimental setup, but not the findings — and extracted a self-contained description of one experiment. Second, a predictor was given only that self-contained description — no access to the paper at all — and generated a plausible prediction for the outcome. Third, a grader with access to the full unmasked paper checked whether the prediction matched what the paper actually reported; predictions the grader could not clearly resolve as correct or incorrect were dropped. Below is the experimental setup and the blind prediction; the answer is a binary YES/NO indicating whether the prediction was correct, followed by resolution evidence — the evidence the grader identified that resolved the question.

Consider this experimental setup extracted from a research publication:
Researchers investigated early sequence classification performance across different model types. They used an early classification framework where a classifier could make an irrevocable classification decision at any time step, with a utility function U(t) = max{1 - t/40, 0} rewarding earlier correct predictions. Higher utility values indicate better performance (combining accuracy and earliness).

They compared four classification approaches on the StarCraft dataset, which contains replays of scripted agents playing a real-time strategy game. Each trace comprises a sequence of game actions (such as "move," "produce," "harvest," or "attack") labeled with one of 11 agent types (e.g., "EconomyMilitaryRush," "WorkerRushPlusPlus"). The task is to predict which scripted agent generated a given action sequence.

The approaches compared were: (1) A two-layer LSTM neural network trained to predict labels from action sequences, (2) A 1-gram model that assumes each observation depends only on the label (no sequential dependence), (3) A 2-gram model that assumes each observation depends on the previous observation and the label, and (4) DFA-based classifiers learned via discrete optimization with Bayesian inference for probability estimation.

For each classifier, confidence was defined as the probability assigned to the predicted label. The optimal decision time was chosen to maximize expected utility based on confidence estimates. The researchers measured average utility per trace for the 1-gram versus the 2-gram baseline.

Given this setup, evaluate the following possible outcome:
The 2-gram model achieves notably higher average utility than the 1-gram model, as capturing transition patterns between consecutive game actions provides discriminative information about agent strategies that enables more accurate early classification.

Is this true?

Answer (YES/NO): YES